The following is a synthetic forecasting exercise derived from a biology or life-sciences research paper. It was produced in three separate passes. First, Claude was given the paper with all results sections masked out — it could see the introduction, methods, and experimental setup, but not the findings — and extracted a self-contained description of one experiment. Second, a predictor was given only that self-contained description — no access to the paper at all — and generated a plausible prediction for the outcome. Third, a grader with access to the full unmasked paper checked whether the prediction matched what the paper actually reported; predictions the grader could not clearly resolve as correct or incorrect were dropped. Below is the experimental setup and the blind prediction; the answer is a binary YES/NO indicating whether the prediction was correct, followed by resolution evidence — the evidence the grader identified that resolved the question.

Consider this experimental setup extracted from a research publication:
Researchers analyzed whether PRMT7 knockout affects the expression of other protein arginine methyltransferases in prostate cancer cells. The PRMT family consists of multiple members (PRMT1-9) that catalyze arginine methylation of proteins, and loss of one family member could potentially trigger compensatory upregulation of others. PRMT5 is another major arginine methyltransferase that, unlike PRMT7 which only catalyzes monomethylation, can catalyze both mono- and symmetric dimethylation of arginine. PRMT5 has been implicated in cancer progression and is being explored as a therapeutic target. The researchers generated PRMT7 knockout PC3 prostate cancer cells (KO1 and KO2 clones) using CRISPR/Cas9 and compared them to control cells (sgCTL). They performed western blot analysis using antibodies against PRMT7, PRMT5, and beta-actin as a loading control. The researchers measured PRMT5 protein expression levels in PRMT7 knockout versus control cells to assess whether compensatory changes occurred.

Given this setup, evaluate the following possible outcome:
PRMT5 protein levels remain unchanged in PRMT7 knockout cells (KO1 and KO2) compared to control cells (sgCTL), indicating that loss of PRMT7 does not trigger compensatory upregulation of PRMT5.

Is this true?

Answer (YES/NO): YES